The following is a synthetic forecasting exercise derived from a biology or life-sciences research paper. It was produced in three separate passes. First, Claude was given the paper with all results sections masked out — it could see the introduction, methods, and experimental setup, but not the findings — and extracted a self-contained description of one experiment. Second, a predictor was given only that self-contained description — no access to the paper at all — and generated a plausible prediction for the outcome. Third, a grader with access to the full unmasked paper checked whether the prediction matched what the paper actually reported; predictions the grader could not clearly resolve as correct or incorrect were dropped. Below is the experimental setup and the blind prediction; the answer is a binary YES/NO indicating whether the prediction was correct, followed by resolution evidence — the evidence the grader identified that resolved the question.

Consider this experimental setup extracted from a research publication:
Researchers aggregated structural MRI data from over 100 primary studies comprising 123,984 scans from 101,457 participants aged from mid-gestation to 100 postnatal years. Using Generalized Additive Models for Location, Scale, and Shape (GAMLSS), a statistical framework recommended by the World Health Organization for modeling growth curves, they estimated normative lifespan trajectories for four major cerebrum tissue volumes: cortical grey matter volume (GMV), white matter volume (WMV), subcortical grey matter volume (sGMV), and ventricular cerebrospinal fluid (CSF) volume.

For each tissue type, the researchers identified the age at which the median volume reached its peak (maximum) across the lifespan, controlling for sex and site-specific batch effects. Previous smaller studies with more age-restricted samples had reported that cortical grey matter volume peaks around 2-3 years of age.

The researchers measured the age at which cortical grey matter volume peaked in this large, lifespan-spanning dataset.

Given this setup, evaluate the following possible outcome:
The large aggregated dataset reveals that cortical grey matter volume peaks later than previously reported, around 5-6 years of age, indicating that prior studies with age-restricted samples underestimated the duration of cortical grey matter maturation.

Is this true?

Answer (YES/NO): YES